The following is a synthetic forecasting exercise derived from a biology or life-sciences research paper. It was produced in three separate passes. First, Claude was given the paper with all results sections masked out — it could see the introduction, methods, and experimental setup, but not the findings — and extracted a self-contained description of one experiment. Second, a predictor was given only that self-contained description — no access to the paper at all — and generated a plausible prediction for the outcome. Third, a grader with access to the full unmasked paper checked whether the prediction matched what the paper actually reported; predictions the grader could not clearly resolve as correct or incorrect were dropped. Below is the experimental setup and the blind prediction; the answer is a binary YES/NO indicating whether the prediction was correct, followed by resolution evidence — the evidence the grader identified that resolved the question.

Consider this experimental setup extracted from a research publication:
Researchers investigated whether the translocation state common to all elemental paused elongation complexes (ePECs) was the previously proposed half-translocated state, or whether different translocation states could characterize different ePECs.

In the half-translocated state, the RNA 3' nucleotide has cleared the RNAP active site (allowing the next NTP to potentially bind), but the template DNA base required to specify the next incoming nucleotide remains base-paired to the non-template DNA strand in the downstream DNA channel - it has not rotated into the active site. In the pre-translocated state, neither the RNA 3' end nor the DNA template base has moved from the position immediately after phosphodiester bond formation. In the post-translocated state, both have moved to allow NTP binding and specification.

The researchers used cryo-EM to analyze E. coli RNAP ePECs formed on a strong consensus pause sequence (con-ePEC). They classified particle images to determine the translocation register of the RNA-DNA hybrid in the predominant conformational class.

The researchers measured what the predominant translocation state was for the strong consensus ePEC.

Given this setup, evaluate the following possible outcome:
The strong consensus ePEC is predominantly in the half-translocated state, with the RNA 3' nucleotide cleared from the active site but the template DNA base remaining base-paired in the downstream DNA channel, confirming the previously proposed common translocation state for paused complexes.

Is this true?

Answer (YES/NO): NO